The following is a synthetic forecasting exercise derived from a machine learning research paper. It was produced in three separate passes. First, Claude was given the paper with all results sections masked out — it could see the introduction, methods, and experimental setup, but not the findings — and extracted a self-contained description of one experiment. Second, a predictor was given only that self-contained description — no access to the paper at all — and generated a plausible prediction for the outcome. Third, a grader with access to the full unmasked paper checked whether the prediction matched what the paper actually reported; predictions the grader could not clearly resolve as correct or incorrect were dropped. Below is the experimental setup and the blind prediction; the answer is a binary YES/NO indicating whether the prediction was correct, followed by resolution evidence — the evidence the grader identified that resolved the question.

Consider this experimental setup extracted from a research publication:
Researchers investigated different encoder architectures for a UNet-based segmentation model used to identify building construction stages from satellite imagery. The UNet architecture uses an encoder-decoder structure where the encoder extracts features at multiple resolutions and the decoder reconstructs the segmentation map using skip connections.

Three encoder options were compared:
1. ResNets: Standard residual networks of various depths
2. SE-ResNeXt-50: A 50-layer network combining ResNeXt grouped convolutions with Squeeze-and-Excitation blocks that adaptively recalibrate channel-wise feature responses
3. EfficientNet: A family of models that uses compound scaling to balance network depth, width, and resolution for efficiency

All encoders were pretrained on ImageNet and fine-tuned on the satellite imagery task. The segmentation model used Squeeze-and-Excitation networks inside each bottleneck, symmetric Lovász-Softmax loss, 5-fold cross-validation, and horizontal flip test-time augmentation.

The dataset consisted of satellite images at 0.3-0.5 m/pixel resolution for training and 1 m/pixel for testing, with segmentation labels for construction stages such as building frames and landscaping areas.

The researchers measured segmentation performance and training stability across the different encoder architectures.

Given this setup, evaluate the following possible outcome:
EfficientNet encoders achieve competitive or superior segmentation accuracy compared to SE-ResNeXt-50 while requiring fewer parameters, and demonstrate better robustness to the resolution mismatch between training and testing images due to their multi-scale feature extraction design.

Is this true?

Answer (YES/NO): NO